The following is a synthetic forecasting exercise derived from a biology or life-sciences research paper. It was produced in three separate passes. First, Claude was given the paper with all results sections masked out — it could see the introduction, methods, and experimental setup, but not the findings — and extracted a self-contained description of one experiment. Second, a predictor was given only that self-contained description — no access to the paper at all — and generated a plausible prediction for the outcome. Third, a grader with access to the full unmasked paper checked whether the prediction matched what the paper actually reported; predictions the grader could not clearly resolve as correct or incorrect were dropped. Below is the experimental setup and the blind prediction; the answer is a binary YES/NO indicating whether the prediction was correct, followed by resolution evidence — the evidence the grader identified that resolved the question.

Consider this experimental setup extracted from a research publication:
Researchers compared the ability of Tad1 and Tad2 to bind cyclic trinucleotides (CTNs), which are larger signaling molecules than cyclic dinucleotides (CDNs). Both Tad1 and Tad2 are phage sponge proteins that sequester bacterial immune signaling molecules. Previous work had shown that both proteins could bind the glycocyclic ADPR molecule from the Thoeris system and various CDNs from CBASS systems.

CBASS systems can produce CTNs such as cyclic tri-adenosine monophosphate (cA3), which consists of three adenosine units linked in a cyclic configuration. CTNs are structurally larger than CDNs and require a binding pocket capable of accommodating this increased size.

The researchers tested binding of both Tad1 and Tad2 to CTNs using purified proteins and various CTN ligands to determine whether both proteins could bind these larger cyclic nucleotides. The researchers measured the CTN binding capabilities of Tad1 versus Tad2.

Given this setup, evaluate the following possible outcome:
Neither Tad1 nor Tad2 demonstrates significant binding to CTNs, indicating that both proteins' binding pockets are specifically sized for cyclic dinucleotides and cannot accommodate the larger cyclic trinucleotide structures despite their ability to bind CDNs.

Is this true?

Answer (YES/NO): NO